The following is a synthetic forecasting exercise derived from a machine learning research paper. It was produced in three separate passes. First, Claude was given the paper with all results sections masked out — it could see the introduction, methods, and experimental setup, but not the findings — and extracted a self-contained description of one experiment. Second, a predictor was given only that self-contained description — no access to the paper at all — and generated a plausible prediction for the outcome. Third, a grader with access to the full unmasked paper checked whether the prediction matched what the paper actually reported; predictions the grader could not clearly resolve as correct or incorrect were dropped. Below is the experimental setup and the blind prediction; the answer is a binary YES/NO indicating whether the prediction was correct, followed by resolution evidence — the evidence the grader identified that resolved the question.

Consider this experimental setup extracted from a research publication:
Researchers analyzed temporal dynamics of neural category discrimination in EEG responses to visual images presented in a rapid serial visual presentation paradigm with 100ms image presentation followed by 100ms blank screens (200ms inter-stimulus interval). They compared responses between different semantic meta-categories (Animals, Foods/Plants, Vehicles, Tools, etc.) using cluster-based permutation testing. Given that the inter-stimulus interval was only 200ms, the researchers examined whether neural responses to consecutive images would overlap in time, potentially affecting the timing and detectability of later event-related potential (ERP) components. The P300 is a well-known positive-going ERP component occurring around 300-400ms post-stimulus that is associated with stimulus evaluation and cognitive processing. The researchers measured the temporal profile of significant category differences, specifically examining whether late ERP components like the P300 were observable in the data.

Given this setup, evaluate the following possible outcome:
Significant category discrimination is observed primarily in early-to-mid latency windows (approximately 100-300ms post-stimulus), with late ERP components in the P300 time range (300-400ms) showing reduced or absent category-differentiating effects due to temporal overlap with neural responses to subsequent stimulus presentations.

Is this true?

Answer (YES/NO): NO